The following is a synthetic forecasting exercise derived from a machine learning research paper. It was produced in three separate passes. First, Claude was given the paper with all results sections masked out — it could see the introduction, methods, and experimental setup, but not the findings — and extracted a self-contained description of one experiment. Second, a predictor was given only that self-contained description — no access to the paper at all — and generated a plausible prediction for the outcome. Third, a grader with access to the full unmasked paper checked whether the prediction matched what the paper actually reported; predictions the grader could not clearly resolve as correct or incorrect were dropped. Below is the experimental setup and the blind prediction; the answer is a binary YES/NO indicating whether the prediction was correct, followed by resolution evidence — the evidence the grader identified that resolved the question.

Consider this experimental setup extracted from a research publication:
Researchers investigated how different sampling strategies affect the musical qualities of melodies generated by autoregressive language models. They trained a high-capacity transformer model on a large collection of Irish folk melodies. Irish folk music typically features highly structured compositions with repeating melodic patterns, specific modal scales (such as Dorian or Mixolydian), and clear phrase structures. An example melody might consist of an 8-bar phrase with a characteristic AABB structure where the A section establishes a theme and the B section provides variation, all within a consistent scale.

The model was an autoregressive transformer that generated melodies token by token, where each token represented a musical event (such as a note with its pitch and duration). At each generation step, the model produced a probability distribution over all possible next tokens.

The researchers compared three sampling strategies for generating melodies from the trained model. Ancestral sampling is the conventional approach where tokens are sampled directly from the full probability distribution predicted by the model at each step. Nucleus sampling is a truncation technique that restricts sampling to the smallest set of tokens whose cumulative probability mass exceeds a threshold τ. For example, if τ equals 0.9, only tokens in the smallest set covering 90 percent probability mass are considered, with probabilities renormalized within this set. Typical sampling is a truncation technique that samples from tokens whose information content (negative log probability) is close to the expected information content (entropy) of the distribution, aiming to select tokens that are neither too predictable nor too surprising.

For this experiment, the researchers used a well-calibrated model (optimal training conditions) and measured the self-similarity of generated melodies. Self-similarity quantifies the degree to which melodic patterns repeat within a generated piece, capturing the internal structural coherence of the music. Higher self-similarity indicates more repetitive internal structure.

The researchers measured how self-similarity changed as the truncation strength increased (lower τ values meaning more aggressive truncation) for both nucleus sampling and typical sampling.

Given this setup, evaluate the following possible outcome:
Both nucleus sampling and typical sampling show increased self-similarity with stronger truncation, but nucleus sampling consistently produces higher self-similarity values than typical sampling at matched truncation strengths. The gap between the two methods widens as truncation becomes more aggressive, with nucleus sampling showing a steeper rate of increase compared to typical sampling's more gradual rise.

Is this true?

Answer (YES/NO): YES